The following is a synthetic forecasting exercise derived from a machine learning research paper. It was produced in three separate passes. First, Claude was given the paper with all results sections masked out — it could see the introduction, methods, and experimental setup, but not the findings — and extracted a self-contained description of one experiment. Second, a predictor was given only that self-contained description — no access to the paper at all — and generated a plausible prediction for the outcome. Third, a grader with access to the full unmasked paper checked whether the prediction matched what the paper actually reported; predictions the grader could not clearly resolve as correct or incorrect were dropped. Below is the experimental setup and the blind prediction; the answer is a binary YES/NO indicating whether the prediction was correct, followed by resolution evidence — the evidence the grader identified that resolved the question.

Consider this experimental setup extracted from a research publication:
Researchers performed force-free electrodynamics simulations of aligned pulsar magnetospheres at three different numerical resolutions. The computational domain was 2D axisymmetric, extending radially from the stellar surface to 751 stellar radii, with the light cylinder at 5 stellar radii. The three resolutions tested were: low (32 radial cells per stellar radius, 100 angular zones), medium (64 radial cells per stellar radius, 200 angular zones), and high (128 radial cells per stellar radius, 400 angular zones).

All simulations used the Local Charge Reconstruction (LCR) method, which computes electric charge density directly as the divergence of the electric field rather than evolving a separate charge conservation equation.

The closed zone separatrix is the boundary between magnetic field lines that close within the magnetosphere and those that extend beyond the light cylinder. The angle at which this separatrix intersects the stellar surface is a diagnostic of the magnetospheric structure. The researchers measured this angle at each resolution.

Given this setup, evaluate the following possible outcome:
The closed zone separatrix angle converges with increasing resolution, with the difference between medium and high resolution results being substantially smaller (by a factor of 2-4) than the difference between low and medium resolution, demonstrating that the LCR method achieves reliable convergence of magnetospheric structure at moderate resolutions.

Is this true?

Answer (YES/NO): NO